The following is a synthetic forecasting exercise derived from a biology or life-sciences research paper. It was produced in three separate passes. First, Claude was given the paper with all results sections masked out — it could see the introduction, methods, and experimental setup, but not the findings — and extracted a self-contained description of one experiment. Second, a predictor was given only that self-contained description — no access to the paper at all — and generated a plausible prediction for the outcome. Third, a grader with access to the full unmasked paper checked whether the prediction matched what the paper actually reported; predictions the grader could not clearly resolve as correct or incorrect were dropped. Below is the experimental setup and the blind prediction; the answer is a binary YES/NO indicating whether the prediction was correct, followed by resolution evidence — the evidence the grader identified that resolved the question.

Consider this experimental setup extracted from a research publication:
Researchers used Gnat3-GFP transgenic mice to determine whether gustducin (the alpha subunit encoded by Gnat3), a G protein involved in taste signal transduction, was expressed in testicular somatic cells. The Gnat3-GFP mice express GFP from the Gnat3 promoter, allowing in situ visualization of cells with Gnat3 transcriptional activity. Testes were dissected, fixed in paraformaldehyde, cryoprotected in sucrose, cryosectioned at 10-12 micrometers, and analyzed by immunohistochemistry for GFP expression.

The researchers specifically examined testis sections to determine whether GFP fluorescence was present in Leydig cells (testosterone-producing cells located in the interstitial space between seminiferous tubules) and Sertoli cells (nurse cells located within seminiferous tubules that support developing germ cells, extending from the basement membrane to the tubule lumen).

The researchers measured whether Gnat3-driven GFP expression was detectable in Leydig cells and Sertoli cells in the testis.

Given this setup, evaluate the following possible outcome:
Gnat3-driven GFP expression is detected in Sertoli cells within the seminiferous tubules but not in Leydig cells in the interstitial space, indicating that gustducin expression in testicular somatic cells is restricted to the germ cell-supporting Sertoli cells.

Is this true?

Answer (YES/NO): NO